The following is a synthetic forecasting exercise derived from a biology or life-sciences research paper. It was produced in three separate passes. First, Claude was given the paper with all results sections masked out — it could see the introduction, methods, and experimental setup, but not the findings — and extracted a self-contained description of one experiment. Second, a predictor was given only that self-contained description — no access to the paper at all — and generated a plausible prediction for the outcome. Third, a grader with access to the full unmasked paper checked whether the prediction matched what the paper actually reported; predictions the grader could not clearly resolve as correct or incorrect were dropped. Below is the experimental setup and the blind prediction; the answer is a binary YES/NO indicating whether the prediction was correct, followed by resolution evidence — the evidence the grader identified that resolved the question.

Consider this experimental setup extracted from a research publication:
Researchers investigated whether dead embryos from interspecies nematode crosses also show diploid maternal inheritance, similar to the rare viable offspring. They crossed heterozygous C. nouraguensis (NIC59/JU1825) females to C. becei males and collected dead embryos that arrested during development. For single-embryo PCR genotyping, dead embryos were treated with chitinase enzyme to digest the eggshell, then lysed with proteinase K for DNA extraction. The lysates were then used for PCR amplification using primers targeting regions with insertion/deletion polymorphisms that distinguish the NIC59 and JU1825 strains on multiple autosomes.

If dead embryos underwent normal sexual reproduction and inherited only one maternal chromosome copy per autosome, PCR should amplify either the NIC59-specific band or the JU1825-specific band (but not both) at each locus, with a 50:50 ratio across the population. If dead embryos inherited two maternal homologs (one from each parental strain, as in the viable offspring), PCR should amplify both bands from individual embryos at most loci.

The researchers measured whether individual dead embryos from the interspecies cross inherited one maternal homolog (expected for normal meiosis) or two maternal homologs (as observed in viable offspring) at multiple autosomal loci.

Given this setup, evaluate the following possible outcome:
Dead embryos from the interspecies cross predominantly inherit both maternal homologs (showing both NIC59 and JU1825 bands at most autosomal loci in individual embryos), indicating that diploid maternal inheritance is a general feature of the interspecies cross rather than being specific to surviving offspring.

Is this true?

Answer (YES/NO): YES